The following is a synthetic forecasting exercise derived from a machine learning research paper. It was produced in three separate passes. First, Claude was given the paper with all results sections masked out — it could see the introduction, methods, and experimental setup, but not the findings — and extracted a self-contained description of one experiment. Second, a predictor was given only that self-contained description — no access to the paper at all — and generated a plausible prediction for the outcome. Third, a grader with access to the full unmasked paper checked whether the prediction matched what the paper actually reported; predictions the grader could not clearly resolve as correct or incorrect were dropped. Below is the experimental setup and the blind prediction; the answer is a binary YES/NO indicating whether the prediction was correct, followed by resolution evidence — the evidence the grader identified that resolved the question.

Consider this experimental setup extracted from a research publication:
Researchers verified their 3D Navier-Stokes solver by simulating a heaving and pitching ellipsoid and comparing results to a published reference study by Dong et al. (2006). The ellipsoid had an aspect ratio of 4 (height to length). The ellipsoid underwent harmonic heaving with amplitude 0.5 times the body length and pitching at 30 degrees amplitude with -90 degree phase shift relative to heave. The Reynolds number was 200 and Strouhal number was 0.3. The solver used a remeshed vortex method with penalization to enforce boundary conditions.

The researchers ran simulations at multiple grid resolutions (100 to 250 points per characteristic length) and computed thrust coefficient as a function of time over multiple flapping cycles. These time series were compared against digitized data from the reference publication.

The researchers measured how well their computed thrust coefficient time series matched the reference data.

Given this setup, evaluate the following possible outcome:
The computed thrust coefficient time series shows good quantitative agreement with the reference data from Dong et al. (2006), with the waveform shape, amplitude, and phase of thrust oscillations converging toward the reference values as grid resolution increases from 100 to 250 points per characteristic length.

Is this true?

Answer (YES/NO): YES